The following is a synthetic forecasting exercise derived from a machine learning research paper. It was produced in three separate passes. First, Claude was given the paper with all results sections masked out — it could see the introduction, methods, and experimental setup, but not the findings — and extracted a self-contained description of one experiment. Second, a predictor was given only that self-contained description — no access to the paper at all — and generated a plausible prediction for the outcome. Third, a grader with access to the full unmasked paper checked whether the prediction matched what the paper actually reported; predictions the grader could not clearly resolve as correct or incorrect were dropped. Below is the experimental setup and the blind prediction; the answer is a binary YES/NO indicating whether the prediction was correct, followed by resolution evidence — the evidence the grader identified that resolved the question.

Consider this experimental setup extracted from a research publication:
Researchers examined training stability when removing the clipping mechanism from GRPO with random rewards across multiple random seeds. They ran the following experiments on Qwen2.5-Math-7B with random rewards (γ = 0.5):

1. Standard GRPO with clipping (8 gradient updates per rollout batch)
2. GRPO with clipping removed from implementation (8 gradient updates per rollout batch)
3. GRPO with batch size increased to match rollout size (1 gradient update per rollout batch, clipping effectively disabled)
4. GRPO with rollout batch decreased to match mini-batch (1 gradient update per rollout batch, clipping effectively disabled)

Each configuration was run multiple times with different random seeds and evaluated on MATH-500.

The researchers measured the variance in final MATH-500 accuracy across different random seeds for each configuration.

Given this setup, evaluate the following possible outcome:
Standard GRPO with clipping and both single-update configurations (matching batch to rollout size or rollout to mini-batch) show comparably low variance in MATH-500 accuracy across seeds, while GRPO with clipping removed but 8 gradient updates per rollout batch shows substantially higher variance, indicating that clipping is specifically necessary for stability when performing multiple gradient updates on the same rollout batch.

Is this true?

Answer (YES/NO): YES